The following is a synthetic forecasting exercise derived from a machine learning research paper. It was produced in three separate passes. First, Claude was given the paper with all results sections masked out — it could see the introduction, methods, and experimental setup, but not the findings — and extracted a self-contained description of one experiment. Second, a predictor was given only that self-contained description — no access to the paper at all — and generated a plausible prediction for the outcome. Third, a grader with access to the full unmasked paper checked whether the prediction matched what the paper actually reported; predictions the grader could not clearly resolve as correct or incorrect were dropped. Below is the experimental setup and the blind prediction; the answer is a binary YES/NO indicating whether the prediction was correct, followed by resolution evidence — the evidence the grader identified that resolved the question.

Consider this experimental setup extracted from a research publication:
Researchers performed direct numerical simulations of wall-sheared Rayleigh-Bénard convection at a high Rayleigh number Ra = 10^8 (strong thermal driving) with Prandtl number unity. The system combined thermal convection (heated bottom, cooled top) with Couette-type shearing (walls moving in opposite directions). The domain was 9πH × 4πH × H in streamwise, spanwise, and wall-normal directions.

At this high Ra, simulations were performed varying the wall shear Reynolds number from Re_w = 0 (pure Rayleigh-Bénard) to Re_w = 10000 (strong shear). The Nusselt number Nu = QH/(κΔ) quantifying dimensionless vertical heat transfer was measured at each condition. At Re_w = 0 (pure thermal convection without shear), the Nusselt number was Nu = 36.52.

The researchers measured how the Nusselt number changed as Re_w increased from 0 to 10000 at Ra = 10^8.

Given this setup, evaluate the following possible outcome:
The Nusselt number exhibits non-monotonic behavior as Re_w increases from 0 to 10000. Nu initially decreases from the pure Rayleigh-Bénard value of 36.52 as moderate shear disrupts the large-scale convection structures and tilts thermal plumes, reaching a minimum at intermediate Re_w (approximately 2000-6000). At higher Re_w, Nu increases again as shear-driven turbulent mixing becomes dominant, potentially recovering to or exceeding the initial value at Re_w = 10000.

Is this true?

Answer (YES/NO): NO